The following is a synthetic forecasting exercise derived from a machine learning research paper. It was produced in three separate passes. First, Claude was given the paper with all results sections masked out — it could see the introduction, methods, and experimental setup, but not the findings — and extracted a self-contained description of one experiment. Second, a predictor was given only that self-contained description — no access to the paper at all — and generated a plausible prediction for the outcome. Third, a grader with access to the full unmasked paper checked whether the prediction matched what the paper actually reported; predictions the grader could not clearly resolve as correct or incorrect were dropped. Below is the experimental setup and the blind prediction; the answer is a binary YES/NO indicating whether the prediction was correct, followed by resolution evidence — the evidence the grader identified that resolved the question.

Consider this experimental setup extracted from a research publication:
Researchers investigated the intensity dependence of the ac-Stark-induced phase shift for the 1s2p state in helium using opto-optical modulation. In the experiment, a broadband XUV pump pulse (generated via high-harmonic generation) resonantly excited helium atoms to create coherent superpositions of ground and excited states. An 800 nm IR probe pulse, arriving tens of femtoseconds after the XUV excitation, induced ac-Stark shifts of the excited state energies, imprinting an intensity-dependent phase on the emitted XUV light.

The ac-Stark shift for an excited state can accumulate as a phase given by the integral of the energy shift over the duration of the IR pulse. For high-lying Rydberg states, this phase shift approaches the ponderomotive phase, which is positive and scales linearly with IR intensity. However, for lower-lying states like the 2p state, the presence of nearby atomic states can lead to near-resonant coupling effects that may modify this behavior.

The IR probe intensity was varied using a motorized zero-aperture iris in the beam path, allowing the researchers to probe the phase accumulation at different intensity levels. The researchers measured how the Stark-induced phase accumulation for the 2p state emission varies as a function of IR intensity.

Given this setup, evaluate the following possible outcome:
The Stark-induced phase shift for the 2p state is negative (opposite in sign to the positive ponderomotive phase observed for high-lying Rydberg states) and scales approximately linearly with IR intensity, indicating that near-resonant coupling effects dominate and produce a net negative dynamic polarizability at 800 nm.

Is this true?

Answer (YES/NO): NO